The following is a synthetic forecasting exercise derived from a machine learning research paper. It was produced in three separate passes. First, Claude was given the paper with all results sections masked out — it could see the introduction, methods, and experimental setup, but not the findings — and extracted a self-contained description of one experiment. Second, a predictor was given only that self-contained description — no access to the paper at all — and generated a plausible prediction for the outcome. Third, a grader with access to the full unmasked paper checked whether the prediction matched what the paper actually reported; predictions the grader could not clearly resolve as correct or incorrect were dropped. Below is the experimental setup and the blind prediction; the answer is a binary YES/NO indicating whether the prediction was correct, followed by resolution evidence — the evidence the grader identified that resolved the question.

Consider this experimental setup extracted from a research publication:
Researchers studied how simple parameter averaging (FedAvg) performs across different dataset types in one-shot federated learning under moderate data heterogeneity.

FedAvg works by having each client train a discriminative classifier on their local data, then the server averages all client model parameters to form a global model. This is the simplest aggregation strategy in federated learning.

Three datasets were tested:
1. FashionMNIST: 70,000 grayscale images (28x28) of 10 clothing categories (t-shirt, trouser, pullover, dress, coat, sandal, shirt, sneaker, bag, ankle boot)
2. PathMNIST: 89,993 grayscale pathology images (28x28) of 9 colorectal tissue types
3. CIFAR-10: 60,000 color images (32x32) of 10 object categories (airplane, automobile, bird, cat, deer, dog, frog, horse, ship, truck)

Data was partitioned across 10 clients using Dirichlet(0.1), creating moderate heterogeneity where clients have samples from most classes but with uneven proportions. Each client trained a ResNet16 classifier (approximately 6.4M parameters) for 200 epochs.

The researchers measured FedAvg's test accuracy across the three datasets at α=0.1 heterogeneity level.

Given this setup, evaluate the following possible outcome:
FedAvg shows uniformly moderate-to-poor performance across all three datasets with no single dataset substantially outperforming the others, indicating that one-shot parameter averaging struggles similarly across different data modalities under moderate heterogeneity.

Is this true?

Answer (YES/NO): NO